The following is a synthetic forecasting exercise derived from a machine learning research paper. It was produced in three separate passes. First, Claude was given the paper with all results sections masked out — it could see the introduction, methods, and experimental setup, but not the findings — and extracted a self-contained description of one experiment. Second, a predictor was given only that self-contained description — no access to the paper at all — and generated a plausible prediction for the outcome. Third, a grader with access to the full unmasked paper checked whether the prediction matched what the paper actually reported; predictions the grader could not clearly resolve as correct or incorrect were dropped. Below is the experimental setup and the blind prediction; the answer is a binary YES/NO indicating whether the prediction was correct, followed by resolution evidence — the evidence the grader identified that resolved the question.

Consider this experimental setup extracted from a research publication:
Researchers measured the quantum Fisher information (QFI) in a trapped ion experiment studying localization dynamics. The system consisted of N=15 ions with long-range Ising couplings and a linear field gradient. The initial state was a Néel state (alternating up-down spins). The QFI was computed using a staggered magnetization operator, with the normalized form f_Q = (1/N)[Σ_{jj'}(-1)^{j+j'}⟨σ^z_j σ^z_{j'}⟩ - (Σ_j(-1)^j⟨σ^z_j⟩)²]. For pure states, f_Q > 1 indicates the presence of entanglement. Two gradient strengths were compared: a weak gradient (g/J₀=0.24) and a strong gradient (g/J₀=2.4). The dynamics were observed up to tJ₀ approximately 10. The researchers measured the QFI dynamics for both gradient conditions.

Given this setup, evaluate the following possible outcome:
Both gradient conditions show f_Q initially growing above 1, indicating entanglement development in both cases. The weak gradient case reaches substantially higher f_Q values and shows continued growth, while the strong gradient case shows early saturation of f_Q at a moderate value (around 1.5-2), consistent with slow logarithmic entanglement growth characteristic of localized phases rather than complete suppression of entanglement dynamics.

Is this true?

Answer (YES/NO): NO